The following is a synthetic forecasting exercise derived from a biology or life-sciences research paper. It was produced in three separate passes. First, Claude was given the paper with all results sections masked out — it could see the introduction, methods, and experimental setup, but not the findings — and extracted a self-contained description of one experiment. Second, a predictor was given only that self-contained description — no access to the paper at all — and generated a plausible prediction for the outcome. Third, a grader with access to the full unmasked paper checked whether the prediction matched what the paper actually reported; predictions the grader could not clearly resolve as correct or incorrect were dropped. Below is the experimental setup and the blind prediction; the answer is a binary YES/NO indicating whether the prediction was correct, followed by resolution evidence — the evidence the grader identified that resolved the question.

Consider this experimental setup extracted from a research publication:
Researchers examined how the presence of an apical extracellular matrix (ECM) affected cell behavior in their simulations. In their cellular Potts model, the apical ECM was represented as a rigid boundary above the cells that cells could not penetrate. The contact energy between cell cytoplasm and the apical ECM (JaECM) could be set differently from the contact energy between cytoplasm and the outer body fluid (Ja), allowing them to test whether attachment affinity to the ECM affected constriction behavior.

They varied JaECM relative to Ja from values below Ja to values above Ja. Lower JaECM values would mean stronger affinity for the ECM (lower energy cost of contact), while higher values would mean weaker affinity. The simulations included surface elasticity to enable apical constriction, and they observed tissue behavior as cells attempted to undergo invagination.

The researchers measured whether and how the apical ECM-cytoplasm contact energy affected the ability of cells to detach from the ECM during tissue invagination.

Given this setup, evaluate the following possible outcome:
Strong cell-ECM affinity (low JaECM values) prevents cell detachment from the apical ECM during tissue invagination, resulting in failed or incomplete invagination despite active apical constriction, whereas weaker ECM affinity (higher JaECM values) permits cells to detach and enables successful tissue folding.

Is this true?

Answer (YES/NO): NO